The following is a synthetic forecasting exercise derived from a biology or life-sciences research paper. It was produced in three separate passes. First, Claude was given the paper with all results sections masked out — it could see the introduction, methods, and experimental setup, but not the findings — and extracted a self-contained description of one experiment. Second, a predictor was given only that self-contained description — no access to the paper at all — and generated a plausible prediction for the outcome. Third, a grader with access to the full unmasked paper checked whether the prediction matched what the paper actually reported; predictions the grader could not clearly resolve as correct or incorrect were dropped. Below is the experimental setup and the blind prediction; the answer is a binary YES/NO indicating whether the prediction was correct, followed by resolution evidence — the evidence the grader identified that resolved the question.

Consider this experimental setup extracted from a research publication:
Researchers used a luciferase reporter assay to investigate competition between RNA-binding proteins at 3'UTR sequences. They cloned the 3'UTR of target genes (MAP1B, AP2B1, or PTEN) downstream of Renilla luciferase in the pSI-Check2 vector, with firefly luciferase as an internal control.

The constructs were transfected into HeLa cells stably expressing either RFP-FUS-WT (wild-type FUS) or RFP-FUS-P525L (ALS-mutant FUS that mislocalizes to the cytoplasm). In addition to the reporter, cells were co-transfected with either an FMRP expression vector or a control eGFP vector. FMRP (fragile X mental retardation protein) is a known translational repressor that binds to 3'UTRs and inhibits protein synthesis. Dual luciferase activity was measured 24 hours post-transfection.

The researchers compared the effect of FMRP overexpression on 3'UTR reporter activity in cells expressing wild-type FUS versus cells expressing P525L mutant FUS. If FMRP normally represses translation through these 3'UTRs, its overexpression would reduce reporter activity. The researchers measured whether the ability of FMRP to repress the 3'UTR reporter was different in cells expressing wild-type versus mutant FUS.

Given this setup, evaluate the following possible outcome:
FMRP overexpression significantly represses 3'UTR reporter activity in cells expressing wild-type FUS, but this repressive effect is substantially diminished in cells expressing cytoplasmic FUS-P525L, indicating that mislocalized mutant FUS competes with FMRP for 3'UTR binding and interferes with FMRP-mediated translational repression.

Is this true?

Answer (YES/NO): YES